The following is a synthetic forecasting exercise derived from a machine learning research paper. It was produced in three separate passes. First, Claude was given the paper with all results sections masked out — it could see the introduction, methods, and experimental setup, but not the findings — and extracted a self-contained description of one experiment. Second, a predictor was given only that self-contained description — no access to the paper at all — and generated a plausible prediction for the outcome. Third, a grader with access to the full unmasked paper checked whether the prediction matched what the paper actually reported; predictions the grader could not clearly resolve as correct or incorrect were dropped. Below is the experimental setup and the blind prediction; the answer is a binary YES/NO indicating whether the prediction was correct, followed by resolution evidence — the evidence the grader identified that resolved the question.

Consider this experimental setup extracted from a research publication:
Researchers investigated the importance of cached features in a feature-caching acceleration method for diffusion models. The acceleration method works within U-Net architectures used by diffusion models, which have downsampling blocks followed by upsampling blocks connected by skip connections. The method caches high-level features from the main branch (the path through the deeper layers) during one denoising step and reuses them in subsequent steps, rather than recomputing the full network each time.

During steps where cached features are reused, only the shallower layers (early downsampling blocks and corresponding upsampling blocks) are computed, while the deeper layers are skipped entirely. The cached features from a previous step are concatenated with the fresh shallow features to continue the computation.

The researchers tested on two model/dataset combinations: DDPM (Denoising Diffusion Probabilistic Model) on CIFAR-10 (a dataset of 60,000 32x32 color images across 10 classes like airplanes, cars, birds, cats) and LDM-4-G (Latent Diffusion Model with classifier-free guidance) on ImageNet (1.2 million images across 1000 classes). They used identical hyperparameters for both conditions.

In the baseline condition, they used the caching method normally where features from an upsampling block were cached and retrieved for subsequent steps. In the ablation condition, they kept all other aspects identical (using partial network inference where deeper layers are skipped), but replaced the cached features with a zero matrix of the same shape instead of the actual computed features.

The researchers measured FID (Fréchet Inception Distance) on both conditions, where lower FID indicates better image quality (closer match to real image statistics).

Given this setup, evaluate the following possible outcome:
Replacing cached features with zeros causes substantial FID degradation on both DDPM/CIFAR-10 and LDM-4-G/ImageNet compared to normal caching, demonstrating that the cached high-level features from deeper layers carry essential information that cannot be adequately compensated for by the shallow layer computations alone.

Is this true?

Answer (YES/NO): YES